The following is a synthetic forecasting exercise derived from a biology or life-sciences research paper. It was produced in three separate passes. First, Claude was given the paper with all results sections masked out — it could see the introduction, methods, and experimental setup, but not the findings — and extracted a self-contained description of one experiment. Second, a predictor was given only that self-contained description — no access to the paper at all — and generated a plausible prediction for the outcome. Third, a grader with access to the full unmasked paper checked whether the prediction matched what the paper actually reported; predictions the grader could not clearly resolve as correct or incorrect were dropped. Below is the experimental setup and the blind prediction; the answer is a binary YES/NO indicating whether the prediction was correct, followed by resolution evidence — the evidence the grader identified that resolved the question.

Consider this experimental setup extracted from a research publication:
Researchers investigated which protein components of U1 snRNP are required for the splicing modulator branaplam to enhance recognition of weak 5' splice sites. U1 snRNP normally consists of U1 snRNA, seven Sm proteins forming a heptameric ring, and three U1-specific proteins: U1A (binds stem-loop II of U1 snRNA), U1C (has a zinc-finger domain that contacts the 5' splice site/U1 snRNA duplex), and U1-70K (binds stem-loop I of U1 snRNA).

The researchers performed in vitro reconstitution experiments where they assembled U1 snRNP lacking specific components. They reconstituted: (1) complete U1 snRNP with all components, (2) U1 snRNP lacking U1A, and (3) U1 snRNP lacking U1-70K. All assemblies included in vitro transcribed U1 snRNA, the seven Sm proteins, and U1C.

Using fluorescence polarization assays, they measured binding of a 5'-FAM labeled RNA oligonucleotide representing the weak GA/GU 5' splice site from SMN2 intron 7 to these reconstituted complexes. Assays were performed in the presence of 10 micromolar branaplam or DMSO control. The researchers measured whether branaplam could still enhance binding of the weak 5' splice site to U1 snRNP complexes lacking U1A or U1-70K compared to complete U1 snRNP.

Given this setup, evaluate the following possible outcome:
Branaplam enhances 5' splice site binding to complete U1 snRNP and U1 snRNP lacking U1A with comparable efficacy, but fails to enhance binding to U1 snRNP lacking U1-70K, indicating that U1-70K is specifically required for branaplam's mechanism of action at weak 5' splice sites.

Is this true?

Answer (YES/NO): NO